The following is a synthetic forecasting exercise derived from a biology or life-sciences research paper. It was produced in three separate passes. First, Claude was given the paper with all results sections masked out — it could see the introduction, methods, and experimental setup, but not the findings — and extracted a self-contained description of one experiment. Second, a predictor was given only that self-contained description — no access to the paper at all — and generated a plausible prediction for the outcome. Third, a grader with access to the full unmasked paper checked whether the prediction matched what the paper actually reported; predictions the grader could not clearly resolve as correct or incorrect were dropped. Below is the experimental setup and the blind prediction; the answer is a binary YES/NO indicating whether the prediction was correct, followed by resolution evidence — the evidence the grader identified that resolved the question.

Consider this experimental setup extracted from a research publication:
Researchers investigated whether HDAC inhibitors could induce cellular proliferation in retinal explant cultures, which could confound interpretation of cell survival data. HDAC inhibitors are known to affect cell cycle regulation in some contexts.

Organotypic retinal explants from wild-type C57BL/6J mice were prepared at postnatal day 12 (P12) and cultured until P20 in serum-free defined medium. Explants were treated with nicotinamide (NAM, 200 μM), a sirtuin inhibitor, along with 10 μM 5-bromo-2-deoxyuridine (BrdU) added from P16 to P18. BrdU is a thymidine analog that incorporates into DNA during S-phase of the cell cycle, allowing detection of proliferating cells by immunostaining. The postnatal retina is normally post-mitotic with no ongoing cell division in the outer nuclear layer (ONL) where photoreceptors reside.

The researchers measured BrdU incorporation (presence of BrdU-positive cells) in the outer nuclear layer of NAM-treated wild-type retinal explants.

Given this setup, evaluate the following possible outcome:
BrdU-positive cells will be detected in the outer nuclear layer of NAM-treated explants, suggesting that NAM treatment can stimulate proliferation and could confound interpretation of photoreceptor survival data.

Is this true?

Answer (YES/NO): NO